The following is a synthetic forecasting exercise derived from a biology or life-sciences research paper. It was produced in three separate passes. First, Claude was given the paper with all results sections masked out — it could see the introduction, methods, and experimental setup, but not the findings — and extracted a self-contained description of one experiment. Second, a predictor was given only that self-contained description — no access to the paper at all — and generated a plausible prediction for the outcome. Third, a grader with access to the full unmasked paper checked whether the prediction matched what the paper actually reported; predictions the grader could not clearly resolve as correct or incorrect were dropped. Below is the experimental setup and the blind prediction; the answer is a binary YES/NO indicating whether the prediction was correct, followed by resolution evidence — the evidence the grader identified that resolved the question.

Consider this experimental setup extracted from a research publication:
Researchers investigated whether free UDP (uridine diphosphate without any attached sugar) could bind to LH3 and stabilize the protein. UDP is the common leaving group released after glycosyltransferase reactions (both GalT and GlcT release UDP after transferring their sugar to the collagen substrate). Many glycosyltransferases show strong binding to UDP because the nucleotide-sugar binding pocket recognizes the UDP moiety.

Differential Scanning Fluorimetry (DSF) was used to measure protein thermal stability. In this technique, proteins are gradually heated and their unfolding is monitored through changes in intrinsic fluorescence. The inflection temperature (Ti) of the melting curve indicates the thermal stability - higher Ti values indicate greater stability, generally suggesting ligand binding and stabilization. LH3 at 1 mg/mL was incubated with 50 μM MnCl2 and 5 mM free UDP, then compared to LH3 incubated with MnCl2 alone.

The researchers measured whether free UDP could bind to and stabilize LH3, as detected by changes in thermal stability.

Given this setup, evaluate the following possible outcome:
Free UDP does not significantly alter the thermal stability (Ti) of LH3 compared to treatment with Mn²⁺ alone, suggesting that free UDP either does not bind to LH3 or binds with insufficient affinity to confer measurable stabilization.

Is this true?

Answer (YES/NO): NO